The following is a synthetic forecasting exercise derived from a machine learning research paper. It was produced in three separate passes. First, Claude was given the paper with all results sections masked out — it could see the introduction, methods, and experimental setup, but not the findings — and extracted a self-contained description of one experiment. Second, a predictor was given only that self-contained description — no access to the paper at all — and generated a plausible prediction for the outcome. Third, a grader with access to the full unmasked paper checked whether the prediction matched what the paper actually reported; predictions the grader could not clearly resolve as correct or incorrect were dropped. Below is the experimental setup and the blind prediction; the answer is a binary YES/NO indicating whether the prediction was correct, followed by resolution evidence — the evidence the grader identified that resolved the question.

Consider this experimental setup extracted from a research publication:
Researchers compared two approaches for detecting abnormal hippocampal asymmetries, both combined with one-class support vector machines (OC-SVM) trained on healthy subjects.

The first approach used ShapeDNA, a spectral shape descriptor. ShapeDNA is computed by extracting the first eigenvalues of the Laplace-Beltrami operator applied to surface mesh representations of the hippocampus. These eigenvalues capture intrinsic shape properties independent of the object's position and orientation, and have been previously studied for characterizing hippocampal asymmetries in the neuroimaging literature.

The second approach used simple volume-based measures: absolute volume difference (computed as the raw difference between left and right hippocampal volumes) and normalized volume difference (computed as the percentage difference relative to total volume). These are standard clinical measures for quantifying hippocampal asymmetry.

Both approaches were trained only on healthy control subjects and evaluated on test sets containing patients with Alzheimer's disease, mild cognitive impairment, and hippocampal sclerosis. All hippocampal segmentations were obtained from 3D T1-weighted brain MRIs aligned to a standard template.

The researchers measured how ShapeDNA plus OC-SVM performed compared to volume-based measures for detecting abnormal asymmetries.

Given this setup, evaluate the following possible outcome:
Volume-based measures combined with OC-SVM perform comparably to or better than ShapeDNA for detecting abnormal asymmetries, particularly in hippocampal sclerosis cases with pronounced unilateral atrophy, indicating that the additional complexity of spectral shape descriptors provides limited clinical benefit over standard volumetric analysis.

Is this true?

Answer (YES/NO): YES